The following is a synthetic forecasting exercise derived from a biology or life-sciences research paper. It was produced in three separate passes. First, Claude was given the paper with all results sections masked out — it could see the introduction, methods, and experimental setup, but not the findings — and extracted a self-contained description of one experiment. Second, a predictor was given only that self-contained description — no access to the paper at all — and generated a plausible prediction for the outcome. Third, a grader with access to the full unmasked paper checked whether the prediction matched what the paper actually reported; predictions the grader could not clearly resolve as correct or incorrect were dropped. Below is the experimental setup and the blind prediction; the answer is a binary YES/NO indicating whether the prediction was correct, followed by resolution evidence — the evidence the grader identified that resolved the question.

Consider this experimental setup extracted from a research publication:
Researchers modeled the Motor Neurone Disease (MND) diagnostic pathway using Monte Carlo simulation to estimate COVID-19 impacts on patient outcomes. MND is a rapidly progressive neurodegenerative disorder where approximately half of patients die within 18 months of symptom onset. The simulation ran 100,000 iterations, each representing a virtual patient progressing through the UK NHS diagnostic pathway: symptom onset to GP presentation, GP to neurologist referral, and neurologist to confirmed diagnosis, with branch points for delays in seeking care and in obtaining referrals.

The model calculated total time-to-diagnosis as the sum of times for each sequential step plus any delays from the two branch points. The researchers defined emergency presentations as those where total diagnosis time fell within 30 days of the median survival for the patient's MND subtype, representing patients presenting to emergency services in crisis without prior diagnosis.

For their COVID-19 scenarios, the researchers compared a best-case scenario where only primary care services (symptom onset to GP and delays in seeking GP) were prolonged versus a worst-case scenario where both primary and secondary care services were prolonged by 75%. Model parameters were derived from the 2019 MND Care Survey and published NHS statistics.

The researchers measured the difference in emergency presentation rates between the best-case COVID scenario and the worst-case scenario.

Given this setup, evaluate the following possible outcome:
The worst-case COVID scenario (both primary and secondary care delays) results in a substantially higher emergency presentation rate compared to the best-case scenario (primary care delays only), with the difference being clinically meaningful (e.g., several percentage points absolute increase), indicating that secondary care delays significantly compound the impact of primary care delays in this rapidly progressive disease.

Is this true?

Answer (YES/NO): YES